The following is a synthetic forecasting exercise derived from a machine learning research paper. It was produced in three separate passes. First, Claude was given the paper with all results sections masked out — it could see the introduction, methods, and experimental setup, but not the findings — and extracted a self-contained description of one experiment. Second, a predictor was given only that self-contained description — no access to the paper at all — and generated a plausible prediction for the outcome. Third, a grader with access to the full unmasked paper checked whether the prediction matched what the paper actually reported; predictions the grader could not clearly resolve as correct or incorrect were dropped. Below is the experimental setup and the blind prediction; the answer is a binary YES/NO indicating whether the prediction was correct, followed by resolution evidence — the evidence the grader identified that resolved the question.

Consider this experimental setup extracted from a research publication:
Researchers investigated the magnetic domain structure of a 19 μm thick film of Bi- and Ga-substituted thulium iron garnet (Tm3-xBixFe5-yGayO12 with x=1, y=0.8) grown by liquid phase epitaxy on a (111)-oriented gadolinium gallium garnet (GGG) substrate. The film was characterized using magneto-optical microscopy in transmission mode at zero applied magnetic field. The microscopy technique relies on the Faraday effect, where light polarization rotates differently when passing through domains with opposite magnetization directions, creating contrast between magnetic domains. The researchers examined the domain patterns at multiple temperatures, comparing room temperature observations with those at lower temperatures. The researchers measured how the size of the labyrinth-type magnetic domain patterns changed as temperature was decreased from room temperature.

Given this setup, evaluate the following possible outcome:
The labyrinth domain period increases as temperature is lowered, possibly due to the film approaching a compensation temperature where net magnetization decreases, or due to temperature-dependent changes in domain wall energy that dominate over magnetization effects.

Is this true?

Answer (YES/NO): NO